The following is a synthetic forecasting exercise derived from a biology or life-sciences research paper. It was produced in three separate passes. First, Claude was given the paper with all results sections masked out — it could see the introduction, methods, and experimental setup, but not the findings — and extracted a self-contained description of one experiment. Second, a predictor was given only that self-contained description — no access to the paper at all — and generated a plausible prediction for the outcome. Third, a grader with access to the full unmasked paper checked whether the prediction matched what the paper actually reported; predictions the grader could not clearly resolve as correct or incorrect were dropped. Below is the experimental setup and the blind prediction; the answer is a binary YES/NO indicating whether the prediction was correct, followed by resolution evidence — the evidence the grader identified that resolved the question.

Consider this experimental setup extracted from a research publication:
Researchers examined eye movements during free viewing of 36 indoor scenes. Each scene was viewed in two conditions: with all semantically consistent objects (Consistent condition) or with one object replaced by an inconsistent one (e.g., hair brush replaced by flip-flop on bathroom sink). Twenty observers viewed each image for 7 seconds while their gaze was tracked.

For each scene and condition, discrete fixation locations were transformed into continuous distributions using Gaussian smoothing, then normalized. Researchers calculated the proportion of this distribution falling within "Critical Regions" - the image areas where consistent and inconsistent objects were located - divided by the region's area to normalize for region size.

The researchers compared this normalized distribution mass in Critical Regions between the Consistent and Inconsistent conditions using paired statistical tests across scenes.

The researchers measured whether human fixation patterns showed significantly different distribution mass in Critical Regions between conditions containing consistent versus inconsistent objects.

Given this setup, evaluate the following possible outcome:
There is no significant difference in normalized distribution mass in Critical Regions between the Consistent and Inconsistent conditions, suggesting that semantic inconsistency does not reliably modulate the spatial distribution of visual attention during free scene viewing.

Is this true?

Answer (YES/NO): NO